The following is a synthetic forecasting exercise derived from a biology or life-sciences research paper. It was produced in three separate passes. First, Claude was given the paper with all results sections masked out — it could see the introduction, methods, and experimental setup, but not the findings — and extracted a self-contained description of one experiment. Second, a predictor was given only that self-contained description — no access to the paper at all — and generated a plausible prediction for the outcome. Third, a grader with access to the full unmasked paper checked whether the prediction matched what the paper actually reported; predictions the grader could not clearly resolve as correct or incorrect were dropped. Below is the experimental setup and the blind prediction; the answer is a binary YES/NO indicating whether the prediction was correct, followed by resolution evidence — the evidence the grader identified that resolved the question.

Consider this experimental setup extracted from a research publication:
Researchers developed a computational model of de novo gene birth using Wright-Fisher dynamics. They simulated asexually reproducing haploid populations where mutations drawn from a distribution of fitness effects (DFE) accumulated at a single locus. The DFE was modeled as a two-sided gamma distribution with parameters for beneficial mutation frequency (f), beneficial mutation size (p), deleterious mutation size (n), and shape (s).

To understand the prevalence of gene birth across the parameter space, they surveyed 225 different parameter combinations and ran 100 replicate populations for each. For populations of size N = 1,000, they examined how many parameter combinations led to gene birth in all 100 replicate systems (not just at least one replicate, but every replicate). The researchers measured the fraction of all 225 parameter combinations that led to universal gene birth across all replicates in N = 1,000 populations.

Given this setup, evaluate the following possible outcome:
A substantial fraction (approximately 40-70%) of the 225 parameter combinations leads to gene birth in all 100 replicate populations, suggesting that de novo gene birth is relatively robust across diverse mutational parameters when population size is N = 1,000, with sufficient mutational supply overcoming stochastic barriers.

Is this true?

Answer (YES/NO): NO